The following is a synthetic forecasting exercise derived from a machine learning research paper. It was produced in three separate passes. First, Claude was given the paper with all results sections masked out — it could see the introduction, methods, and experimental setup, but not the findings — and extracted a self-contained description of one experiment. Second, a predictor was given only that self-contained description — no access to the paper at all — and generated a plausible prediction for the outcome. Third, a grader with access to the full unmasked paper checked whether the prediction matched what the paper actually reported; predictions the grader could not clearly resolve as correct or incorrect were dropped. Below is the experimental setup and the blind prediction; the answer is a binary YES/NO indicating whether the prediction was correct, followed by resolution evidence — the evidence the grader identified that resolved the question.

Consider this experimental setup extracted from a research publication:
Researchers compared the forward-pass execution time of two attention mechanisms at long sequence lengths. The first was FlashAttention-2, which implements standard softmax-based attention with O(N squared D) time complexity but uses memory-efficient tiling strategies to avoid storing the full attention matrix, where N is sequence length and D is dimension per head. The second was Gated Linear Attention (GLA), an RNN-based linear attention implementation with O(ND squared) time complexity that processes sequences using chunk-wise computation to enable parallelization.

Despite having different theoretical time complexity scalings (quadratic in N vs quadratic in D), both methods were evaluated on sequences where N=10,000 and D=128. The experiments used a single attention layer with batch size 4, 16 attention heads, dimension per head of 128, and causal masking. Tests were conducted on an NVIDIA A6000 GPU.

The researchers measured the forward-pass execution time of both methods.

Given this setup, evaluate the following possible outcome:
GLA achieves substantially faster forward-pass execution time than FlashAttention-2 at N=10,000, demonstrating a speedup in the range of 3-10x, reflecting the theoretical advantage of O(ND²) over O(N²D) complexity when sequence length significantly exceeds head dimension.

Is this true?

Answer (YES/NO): NO